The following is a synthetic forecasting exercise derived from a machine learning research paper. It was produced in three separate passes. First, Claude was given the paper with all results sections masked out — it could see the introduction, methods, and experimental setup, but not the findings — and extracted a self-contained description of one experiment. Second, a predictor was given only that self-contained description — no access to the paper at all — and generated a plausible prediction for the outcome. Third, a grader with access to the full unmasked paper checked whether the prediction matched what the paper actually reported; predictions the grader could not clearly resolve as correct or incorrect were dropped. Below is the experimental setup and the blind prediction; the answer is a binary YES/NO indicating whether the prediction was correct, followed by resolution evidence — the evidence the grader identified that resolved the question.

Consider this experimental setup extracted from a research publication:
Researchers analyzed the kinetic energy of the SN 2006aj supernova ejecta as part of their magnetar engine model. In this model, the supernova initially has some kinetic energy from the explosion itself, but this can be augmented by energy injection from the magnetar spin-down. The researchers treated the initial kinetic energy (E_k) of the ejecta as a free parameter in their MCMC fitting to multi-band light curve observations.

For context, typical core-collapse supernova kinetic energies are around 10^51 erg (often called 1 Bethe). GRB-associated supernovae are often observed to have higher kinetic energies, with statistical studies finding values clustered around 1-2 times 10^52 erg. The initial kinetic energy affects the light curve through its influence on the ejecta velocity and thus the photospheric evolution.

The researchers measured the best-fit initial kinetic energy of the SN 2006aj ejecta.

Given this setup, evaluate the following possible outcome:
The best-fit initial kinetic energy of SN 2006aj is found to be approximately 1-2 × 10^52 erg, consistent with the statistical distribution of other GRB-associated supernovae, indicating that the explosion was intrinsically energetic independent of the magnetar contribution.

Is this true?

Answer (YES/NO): NO